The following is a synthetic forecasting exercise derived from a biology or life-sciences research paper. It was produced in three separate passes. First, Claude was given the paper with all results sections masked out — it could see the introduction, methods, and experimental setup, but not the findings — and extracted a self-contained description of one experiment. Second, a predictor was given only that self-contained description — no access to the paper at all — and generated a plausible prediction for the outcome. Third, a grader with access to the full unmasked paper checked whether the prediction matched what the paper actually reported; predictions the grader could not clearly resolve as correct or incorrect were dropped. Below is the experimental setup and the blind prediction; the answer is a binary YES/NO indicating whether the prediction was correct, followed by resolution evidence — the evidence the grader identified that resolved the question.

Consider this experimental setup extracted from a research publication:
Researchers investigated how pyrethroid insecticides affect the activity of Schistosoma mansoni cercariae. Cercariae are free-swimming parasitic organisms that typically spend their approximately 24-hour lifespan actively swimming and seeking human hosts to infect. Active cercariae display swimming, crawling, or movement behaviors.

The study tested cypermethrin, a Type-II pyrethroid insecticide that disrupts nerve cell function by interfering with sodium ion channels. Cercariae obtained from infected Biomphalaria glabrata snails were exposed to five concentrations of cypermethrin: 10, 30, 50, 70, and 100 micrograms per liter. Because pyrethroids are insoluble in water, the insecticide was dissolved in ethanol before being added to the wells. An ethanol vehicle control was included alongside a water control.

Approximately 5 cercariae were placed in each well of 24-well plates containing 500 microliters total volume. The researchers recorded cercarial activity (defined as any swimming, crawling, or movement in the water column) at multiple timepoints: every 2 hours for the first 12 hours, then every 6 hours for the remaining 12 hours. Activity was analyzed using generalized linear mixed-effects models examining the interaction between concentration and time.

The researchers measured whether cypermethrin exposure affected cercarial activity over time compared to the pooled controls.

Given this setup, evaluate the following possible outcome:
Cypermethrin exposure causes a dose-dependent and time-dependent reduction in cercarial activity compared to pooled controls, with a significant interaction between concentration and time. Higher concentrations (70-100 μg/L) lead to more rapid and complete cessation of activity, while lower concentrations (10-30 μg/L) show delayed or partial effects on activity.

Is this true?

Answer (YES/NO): NO